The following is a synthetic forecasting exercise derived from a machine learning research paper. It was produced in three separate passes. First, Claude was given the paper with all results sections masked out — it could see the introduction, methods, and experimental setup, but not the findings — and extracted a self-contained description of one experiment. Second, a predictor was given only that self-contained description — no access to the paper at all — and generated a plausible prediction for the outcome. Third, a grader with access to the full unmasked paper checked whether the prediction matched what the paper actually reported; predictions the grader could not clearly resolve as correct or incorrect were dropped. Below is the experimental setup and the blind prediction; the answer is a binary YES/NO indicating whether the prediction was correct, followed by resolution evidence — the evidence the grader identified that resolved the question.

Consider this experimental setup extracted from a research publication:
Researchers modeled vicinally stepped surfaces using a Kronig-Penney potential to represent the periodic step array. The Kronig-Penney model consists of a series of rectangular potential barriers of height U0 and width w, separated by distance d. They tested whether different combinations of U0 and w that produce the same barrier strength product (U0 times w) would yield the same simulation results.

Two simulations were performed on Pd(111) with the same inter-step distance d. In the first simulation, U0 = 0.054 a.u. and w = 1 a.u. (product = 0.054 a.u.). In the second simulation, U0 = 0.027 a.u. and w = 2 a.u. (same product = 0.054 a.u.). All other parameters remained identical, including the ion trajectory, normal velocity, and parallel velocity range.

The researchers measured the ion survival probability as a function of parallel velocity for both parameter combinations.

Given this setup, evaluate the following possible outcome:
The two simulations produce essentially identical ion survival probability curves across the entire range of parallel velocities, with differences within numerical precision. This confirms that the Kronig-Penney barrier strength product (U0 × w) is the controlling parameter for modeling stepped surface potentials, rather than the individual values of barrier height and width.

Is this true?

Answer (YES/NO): YES